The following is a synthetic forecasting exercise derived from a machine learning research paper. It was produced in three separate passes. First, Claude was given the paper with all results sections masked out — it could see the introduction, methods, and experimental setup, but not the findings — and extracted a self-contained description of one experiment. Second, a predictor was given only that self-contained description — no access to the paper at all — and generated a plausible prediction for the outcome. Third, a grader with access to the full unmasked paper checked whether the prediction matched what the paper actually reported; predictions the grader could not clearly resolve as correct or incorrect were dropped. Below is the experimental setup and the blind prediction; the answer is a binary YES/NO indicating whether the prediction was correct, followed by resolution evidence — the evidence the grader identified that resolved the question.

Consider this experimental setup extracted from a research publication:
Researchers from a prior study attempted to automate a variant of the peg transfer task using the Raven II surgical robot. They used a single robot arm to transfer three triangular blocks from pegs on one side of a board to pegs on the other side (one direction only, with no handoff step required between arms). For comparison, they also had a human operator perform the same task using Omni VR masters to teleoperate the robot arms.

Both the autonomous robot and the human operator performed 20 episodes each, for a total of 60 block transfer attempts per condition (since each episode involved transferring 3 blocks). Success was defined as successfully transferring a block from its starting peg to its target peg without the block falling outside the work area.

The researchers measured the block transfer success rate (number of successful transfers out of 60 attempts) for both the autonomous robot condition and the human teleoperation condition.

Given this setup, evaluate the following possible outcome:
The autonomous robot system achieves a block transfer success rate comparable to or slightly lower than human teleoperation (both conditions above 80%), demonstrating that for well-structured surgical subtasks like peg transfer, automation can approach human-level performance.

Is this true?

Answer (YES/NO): YES